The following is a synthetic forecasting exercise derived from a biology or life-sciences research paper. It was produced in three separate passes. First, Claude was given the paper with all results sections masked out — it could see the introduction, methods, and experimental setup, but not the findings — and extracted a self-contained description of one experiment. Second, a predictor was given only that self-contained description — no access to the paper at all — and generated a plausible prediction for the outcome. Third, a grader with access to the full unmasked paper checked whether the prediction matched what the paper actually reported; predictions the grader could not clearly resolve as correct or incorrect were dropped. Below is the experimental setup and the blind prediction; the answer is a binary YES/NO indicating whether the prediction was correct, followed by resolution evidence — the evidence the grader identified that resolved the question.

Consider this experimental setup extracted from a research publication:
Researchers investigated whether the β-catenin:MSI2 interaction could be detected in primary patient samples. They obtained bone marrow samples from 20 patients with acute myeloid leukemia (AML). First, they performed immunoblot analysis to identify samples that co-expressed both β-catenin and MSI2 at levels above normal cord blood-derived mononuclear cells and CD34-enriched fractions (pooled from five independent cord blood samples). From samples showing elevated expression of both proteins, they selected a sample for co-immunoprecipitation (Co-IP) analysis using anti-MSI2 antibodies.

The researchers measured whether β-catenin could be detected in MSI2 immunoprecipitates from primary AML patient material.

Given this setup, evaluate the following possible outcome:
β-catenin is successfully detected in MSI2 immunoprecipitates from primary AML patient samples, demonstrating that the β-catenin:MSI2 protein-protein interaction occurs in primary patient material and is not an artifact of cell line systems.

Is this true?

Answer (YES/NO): YES